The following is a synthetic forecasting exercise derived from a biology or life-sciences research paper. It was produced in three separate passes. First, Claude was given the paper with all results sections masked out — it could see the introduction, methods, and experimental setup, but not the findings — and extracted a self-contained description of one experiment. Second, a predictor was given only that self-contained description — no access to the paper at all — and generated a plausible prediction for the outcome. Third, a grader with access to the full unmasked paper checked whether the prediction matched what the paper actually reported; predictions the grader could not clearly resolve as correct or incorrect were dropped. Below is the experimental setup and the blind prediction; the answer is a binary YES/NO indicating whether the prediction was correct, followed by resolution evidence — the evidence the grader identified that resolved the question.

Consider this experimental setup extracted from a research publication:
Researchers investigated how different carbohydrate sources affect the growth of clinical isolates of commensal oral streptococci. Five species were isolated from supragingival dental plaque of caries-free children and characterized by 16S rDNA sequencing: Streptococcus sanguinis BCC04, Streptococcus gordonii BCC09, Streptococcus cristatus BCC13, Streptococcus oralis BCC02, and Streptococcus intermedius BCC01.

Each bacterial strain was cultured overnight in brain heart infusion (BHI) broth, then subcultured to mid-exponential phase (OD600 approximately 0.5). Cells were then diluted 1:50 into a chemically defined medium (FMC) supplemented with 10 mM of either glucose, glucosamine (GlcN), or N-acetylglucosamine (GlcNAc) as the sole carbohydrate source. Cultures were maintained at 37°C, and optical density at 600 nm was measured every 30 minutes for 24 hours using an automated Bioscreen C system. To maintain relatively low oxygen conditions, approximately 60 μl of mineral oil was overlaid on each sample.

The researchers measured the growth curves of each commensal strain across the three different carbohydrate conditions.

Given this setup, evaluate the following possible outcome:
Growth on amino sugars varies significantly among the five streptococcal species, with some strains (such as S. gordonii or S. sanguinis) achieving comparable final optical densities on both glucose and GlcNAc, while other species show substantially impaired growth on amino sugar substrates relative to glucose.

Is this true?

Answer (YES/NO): YES